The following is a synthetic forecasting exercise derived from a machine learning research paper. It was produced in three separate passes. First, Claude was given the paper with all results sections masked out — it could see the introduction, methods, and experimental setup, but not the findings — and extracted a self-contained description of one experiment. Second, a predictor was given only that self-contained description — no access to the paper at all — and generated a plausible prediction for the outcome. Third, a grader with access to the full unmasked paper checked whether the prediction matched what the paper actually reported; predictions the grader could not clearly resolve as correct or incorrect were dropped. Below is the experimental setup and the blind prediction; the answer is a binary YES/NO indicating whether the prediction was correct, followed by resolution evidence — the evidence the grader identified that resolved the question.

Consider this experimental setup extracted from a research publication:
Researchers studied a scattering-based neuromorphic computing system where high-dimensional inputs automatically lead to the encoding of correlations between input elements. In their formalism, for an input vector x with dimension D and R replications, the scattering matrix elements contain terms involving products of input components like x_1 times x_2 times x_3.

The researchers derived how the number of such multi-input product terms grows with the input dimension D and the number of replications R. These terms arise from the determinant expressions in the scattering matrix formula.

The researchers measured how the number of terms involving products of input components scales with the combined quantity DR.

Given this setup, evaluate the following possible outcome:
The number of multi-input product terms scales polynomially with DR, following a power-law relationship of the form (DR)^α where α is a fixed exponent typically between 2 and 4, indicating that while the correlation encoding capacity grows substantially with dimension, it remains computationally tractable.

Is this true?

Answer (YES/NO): NO